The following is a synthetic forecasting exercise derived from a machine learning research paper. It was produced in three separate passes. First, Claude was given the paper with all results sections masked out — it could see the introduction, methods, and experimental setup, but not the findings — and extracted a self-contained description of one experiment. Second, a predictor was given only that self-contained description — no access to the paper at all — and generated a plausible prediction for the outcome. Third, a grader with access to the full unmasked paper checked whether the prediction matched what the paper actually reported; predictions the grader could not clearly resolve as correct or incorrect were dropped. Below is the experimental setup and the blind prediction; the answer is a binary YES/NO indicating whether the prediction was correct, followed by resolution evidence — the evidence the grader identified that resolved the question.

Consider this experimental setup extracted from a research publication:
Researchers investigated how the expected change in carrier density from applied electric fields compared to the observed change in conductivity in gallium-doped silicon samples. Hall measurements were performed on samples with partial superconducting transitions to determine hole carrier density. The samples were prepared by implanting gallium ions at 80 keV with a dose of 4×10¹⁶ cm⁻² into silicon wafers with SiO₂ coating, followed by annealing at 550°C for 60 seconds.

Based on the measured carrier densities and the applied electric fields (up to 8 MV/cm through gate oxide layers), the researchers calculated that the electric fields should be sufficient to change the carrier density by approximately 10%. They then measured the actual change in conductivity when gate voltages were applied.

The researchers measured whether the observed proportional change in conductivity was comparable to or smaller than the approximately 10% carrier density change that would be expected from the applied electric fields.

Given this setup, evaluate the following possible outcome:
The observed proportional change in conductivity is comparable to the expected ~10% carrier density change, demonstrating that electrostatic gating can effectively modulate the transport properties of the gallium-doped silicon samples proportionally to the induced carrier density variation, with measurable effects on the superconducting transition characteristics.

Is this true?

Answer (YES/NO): NO